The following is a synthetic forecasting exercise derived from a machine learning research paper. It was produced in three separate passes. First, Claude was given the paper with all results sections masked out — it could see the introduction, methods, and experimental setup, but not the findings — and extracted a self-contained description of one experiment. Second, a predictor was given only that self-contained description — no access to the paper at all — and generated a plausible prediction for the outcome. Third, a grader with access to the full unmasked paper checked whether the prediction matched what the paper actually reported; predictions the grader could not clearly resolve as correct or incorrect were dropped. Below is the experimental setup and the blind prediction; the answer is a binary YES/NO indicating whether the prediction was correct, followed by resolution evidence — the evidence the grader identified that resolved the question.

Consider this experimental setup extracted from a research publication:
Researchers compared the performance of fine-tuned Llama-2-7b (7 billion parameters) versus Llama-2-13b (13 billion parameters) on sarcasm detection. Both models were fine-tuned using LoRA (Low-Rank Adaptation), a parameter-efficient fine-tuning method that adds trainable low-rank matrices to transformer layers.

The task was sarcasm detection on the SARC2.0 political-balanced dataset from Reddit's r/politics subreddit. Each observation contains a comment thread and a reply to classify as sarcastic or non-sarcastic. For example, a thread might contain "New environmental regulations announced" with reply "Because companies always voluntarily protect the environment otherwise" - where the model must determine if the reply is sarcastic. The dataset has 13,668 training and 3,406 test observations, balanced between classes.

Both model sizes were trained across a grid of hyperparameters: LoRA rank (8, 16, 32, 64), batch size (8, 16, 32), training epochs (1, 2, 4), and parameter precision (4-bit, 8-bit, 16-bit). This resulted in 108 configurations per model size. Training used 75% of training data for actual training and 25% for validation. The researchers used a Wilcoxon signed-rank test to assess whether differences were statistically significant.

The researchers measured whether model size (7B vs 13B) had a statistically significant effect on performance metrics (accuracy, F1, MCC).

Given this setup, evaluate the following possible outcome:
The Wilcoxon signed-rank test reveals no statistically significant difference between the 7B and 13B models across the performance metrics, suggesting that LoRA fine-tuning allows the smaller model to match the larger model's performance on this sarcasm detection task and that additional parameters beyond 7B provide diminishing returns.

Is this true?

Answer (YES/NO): NO